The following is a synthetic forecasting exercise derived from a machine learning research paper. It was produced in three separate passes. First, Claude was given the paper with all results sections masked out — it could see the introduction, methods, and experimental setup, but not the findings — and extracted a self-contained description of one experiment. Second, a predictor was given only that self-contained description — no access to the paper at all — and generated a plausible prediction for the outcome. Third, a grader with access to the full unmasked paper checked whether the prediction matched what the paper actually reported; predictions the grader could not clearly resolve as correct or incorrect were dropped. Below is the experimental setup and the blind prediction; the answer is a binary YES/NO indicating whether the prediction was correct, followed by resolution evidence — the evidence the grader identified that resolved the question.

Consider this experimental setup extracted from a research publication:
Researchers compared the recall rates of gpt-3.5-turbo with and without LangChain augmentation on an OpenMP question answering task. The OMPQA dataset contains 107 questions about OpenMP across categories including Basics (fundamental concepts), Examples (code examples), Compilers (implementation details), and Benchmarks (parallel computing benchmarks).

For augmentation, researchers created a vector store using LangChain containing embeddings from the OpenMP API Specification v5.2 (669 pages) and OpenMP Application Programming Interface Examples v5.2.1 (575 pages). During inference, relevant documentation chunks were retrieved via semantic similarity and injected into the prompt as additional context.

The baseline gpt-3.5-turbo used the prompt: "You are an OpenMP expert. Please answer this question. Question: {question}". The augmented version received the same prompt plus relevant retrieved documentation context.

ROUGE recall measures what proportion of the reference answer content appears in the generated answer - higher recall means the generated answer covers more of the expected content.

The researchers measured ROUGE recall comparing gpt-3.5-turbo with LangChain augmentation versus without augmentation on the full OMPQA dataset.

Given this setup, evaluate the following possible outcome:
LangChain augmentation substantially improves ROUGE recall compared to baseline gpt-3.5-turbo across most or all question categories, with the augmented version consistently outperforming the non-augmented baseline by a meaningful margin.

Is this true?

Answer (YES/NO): NO